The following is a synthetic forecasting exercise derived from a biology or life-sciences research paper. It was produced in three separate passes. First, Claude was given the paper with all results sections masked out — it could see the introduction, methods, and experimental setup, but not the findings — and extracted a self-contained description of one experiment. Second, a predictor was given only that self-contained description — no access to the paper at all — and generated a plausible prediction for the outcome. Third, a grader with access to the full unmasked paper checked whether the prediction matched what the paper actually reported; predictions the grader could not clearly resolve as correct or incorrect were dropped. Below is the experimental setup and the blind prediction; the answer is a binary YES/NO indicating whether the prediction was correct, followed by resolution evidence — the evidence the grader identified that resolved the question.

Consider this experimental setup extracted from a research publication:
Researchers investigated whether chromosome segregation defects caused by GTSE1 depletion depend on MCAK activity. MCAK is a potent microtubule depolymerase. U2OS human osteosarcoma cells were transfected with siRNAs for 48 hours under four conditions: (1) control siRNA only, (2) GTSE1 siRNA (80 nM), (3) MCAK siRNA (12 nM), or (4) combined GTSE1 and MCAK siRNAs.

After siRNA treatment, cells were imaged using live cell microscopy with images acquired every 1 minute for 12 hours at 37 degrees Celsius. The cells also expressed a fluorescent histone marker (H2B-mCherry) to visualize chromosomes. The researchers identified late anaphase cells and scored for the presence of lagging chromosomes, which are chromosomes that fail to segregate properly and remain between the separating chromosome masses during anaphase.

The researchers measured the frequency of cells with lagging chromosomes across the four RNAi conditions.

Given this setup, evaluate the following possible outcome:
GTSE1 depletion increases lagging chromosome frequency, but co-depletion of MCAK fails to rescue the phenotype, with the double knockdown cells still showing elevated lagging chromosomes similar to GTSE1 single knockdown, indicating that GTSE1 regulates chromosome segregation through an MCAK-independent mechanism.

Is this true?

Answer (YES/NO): NO